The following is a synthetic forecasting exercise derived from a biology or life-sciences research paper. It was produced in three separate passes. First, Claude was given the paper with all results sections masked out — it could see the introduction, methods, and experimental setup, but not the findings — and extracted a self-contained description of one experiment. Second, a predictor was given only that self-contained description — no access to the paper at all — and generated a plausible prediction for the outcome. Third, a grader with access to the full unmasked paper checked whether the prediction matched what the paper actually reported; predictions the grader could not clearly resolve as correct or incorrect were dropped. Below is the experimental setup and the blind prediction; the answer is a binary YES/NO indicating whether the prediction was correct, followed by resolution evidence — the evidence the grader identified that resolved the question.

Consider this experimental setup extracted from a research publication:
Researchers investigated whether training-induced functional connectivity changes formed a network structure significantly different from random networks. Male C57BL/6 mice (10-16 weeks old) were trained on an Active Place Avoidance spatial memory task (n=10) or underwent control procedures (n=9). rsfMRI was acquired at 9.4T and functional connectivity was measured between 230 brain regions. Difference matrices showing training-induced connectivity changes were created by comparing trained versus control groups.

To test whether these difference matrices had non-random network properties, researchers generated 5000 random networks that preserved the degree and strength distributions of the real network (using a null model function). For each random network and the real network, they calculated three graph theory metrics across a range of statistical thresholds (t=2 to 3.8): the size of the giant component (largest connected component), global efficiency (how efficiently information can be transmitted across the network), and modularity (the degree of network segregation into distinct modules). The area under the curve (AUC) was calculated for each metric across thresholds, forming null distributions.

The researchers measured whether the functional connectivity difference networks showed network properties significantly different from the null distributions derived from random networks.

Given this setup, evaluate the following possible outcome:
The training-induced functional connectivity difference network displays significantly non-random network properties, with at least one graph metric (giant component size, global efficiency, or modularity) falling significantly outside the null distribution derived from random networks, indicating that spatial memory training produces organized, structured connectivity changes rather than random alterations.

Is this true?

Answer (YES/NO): YES